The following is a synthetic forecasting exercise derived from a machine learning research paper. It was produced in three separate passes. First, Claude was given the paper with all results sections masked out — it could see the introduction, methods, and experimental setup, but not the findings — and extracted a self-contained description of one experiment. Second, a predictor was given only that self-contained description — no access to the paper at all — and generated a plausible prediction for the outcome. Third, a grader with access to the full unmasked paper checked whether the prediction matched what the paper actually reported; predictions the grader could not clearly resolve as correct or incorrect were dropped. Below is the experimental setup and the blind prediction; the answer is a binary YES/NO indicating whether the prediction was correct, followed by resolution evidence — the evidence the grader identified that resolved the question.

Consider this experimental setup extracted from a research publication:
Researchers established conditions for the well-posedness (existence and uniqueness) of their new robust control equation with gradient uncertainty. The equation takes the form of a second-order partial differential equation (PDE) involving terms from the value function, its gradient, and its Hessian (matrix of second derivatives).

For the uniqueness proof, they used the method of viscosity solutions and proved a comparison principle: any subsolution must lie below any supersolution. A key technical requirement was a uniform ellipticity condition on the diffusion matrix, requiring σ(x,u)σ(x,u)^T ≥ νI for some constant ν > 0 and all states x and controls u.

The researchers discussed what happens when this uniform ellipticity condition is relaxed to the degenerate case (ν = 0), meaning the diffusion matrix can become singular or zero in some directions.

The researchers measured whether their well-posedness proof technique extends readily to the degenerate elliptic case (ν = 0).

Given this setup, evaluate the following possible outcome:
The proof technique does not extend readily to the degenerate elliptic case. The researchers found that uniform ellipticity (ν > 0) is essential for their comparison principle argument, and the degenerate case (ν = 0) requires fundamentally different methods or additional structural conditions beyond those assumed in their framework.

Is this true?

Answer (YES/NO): YES